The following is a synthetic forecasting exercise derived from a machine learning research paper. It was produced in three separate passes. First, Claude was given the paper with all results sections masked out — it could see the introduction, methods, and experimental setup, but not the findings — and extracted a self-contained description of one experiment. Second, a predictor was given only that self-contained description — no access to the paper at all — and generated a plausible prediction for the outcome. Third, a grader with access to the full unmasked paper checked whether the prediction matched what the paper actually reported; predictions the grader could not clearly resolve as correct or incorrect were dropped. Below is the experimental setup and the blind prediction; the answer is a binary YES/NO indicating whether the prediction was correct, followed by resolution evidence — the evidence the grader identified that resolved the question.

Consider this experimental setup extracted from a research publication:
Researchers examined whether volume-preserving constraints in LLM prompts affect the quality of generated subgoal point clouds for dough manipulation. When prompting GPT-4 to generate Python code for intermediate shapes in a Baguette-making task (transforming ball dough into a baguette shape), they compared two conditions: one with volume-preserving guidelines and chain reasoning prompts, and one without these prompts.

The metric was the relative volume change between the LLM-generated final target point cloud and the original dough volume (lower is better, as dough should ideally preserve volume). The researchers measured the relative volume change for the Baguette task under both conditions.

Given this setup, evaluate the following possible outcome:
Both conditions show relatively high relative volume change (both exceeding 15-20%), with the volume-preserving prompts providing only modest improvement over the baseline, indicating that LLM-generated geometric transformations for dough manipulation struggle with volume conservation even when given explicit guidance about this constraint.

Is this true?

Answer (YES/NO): YES